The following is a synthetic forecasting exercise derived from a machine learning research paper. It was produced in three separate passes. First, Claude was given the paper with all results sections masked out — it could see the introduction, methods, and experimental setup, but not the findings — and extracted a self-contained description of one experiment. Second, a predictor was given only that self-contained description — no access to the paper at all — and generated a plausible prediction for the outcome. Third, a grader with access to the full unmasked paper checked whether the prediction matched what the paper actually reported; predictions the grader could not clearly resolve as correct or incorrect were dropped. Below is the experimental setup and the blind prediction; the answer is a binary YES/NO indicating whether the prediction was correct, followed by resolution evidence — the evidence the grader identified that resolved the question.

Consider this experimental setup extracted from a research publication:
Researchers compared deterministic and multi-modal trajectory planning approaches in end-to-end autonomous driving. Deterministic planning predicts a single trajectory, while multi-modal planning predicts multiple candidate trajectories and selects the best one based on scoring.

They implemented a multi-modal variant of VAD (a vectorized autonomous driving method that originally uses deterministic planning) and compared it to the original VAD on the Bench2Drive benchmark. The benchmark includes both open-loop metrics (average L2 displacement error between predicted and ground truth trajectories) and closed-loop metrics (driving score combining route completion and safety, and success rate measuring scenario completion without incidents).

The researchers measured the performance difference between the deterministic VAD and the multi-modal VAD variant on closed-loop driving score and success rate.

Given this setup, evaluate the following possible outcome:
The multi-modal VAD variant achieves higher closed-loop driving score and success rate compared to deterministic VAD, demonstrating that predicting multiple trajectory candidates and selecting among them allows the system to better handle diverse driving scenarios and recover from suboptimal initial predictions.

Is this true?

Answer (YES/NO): YES